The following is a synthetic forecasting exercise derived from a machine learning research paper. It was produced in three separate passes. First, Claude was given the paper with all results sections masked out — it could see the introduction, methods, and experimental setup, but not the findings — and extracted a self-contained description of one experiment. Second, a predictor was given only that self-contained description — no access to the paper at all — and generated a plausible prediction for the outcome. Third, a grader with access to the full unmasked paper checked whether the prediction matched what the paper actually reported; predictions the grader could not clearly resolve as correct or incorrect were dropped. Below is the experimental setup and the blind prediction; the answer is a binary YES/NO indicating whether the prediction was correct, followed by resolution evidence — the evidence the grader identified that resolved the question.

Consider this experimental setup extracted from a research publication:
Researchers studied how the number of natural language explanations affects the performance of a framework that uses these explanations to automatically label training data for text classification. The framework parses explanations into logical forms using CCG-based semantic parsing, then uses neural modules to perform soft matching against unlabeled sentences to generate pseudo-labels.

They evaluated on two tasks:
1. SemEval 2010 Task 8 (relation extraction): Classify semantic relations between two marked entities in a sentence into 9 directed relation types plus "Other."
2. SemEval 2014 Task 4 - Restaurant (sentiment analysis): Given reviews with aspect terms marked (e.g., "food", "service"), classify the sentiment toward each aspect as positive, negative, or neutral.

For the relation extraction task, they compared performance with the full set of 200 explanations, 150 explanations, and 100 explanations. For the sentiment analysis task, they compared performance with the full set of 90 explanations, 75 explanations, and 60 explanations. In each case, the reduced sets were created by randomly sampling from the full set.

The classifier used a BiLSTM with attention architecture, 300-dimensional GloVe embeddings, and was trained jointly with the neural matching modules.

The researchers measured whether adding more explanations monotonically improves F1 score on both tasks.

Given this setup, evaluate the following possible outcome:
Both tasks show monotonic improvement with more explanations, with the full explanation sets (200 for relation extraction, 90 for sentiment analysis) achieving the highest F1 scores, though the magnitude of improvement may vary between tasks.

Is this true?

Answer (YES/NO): NO